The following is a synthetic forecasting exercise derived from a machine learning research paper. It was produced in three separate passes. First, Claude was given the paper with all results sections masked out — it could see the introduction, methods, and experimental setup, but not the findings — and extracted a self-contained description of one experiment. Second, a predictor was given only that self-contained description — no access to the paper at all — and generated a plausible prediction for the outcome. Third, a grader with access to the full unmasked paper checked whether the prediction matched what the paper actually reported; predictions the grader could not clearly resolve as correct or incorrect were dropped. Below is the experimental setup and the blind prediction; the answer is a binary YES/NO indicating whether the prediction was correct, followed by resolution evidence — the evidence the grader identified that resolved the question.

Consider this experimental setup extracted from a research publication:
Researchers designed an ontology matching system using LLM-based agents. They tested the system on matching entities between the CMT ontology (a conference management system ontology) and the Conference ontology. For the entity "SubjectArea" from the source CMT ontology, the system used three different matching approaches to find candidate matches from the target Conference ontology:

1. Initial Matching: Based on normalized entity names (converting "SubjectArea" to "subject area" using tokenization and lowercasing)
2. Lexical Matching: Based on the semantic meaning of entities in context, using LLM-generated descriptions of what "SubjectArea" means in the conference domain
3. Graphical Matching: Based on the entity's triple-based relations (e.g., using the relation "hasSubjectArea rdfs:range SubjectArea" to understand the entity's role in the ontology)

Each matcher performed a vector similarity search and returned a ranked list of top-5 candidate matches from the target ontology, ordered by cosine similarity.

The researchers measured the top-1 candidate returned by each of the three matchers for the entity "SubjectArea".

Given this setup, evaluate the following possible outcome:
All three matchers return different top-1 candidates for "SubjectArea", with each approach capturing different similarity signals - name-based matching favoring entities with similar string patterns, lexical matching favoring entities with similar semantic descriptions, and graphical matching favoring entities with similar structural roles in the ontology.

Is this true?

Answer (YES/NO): NO